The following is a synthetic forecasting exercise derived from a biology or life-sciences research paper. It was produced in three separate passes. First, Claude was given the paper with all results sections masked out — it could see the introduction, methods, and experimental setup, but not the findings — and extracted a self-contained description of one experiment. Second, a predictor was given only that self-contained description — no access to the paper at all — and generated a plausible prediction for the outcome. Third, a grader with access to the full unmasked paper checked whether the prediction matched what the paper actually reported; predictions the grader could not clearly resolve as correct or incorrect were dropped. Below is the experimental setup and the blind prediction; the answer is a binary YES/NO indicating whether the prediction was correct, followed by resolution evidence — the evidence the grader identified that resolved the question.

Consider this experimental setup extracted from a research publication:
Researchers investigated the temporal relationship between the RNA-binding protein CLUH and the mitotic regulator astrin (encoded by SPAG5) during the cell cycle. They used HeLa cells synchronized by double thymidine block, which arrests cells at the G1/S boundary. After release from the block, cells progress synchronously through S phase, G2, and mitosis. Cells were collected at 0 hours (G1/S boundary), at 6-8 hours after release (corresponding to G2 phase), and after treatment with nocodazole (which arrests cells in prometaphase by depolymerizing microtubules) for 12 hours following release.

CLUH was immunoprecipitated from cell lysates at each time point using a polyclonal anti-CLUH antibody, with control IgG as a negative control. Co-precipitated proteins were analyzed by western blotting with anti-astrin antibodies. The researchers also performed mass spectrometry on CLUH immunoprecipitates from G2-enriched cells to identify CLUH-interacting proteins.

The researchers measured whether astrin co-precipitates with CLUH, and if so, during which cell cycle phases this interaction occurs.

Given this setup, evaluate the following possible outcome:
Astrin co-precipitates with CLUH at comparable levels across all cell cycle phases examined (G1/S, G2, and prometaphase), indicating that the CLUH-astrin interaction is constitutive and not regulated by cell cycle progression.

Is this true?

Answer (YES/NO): NO